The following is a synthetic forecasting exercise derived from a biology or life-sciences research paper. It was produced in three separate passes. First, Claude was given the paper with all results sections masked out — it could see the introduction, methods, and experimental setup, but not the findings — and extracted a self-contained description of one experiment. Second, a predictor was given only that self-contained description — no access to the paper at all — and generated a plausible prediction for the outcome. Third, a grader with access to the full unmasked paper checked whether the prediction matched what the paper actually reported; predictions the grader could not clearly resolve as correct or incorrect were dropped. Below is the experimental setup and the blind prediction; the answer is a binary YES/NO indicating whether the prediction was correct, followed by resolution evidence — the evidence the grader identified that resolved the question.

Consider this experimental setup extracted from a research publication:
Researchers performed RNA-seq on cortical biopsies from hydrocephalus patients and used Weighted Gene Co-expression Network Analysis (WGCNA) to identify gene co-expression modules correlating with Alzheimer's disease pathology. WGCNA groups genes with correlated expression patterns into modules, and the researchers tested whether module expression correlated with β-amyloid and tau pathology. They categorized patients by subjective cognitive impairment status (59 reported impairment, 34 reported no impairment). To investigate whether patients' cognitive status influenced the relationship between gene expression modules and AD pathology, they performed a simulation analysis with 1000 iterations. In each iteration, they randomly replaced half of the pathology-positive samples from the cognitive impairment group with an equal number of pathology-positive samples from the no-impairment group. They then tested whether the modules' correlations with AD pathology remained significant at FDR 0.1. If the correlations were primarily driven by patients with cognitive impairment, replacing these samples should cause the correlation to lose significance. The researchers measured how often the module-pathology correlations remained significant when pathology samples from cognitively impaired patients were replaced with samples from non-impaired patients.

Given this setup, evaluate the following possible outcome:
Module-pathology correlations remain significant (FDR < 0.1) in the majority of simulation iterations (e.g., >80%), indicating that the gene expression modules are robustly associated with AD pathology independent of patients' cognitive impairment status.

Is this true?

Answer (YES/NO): NO